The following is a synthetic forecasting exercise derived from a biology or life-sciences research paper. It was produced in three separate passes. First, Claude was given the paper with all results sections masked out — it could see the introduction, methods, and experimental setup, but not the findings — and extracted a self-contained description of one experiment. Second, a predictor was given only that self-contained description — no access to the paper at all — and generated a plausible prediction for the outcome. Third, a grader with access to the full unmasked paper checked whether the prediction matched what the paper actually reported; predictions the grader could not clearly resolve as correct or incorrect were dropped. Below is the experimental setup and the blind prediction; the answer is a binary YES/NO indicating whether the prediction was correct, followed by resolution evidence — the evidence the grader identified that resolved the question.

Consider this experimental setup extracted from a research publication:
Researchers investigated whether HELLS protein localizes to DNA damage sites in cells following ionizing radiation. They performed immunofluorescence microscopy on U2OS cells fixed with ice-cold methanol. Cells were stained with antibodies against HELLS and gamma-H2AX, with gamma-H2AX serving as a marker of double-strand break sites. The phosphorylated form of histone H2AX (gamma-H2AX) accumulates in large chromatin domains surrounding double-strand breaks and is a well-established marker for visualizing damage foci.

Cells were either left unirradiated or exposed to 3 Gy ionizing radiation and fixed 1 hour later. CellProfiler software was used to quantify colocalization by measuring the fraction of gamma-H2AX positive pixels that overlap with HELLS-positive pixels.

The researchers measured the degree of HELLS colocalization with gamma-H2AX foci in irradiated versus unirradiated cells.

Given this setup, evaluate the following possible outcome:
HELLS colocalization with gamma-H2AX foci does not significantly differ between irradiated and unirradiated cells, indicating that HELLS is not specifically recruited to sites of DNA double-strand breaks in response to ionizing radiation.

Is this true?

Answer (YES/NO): YES